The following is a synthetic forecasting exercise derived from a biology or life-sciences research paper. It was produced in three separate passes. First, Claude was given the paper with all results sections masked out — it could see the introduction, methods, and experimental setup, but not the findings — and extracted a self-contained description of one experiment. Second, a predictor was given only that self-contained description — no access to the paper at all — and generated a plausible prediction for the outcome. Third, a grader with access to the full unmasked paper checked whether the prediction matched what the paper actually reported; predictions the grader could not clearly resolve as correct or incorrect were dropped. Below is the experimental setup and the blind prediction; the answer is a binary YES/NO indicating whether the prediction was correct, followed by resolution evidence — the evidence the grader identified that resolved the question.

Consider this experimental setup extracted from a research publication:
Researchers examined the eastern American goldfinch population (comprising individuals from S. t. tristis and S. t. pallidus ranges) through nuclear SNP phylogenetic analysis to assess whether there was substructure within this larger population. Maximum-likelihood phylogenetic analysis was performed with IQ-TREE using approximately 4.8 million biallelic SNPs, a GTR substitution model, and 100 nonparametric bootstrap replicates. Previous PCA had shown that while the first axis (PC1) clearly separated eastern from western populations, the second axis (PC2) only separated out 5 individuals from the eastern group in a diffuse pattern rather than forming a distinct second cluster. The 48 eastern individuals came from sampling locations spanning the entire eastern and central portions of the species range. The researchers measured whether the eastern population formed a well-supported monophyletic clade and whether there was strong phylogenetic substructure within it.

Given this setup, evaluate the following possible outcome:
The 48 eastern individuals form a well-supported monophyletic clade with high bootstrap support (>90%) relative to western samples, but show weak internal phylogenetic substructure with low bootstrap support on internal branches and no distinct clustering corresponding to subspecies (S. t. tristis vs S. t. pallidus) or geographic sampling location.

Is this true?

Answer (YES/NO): NO